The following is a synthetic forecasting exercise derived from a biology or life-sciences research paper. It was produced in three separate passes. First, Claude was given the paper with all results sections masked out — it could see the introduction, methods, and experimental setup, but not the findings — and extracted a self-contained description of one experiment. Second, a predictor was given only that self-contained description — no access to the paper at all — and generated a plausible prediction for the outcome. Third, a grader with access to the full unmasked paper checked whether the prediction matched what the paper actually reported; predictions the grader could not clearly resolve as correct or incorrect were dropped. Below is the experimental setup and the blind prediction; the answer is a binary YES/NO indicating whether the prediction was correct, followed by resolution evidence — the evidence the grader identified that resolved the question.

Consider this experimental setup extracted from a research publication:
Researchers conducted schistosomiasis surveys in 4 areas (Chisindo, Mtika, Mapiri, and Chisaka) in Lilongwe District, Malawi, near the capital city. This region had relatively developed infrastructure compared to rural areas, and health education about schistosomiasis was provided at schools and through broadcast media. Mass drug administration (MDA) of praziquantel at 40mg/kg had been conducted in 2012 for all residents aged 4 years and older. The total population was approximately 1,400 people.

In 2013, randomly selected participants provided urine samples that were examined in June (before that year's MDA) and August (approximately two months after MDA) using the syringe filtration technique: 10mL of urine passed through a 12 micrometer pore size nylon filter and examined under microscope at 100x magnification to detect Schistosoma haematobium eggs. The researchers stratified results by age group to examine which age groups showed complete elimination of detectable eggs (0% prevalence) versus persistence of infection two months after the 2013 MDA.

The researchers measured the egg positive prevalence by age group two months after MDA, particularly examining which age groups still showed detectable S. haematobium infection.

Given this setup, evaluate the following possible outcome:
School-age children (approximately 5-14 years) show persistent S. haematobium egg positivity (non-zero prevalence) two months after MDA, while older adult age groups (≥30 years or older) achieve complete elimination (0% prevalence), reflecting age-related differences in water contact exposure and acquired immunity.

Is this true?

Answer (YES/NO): NO